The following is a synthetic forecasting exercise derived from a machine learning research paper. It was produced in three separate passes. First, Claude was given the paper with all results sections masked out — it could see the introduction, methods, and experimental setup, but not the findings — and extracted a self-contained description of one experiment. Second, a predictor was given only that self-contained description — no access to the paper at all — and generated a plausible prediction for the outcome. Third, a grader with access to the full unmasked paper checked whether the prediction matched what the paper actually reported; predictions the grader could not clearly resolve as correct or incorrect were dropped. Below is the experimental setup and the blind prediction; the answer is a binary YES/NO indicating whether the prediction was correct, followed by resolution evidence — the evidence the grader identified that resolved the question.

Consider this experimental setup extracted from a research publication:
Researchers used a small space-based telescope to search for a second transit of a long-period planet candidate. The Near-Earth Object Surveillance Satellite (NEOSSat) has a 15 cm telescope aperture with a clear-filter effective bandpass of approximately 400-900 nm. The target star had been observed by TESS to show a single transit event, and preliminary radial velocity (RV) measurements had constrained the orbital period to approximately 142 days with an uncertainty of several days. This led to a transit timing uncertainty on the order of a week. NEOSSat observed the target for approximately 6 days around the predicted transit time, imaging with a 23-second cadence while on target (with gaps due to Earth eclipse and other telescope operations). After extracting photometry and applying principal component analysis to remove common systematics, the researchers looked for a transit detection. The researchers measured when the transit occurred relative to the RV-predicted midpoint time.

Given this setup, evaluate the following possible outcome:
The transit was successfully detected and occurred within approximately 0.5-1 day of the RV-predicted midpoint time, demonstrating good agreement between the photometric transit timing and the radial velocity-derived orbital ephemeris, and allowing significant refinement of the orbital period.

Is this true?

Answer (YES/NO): YES